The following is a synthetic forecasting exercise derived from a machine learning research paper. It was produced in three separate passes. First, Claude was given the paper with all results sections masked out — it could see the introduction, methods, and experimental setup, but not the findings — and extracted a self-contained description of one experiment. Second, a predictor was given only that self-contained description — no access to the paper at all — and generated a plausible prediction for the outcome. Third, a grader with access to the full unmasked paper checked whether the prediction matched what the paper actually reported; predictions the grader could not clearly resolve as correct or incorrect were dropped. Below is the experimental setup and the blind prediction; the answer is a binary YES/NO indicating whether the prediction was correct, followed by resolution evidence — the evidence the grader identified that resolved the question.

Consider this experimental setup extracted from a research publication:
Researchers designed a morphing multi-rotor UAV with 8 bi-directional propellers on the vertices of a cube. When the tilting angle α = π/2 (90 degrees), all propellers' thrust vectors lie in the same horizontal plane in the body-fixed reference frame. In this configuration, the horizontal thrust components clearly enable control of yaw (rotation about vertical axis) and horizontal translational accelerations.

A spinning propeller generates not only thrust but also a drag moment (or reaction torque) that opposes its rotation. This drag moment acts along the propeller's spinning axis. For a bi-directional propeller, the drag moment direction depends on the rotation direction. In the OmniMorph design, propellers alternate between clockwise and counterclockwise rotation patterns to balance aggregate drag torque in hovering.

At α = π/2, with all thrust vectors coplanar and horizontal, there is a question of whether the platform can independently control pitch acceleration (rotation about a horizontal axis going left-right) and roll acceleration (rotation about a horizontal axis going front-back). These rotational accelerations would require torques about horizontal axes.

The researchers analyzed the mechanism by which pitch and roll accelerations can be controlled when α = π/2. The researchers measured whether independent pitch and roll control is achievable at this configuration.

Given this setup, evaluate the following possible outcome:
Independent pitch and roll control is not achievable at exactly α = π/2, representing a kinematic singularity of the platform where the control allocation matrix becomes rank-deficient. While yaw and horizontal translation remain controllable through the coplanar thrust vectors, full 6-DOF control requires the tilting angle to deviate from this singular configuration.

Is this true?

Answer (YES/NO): NO